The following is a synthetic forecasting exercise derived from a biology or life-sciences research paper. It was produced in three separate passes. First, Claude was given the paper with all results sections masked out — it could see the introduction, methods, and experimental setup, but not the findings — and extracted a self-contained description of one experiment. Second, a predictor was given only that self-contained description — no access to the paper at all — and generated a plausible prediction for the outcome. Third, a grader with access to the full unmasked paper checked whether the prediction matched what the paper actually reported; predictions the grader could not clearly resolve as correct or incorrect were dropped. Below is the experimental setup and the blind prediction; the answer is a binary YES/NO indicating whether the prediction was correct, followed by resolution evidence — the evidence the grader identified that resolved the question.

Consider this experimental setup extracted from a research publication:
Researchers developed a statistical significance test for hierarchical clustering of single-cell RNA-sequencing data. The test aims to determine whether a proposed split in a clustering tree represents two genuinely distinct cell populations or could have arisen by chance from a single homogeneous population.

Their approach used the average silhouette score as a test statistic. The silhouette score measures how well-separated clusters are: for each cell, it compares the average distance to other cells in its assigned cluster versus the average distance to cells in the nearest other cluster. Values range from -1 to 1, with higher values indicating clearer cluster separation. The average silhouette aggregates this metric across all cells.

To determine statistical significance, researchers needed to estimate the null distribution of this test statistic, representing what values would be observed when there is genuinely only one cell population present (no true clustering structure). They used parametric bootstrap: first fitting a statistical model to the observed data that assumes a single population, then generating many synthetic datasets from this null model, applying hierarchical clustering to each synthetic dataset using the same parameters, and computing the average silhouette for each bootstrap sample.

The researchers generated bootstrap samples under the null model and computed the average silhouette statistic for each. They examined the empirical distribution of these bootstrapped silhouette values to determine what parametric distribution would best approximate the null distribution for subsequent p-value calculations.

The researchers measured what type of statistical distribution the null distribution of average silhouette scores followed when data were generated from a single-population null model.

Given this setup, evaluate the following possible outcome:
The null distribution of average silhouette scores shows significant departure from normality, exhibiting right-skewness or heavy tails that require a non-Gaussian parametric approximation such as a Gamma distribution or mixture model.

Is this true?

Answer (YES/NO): NO